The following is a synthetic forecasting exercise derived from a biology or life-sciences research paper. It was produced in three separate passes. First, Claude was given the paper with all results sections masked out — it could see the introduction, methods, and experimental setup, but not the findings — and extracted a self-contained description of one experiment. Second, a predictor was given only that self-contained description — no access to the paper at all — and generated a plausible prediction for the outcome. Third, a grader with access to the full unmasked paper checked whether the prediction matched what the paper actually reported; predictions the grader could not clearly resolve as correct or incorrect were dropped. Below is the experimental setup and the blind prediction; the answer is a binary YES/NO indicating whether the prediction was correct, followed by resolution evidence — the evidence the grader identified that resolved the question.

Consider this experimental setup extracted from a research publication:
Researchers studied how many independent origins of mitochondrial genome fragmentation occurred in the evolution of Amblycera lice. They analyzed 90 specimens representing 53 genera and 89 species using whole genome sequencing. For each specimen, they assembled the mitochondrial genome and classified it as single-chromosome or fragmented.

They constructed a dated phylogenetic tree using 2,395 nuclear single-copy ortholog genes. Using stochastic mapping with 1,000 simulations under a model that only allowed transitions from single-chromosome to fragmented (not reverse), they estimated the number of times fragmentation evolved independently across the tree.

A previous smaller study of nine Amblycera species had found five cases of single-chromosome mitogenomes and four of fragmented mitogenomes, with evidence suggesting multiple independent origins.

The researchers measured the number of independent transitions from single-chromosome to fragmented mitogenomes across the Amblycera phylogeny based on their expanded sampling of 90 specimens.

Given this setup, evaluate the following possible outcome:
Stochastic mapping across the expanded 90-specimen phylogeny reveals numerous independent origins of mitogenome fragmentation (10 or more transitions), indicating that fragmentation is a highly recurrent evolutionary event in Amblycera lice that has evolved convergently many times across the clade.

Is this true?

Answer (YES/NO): YES